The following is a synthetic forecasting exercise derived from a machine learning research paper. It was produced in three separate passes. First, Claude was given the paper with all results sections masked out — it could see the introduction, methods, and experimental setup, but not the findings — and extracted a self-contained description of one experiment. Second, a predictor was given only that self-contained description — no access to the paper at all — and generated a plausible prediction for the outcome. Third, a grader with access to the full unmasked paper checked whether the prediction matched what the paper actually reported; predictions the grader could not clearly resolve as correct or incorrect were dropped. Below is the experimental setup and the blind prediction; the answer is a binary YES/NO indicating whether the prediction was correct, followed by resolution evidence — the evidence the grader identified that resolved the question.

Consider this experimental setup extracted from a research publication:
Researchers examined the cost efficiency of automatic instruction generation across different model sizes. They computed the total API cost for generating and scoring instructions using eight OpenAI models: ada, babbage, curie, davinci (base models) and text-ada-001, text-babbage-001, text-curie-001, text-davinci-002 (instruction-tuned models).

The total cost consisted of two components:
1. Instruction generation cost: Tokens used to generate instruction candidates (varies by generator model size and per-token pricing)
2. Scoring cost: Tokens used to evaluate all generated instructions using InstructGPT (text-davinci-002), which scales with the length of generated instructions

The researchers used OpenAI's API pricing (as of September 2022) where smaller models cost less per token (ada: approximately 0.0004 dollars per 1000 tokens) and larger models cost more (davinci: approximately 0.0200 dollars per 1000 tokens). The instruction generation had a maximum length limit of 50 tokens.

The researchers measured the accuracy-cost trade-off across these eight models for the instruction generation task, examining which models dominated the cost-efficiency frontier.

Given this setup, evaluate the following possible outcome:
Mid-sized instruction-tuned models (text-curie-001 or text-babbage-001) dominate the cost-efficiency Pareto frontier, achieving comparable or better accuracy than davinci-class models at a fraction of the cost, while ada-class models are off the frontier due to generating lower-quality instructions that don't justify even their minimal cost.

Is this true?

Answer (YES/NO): NO